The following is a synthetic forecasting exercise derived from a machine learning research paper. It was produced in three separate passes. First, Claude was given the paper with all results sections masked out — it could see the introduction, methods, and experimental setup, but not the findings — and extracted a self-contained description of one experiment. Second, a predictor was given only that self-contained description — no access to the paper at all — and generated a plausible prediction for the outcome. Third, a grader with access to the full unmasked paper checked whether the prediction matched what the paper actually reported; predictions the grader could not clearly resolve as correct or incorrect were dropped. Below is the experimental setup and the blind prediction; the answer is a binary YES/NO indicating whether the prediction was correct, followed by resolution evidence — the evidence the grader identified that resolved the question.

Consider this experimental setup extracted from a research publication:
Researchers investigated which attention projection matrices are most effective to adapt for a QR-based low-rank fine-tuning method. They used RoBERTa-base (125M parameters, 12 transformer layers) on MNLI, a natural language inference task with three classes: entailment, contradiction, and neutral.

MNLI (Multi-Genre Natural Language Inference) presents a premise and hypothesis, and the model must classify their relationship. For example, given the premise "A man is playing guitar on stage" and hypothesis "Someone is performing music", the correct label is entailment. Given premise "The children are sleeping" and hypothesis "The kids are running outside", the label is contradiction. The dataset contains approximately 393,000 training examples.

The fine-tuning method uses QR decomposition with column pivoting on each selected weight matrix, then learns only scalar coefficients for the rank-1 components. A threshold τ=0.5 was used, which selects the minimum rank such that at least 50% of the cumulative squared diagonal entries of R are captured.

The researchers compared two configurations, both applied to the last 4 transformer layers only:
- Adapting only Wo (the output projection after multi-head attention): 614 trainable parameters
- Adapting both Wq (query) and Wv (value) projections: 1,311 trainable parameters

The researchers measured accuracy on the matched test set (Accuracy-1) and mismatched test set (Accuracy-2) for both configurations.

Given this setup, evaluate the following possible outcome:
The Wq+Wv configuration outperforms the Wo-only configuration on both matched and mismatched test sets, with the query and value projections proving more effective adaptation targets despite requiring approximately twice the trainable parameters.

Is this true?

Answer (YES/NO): NO